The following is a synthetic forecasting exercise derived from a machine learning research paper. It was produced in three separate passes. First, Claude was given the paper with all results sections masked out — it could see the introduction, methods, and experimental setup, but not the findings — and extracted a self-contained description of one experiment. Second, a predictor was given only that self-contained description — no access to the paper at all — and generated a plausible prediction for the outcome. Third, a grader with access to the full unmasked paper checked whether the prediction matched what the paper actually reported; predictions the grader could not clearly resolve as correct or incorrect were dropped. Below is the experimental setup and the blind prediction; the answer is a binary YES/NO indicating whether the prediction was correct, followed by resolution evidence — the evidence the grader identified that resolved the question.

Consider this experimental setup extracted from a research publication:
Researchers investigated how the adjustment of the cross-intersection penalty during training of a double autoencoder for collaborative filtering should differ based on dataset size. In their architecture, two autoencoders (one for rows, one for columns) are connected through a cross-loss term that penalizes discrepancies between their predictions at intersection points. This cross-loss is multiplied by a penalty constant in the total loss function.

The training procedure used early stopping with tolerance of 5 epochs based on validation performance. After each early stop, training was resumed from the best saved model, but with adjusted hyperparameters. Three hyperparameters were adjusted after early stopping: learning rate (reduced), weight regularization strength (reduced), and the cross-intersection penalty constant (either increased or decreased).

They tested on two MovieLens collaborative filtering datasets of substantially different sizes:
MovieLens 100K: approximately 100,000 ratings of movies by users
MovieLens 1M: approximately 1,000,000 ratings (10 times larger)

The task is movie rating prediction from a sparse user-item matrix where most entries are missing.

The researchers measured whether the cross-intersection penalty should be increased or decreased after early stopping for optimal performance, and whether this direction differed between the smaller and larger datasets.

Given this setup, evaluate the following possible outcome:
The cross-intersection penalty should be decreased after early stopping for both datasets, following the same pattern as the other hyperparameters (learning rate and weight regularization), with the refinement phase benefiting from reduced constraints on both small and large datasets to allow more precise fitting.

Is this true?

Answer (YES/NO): NO